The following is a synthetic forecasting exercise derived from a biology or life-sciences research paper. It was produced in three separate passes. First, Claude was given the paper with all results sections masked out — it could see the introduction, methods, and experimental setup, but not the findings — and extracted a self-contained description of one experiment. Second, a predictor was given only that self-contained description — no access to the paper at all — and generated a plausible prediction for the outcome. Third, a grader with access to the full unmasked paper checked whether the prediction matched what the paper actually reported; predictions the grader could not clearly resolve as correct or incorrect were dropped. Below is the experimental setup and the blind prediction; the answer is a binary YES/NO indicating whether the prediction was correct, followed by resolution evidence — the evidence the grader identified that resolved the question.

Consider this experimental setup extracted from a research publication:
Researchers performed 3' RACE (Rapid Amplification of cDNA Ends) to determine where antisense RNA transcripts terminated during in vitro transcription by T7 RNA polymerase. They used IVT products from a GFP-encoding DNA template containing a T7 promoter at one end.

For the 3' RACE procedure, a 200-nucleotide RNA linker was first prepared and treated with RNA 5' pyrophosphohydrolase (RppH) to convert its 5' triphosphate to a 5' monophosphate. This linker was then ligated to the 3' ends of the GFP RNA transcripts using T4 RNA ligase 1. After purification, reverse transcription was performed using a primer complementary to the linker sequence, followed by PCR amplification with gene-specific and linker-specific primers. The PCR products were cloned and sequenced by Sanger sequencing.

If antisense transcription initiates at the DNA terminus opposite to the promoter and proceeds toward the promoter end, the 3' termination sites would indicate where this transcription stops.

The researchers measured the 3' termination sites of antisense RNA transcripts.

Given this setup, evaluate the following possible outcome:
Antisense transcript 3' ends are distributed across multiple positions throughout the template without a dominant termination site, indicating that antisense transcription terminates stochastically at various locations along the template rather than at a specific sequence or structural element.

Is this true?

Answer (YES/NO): NO